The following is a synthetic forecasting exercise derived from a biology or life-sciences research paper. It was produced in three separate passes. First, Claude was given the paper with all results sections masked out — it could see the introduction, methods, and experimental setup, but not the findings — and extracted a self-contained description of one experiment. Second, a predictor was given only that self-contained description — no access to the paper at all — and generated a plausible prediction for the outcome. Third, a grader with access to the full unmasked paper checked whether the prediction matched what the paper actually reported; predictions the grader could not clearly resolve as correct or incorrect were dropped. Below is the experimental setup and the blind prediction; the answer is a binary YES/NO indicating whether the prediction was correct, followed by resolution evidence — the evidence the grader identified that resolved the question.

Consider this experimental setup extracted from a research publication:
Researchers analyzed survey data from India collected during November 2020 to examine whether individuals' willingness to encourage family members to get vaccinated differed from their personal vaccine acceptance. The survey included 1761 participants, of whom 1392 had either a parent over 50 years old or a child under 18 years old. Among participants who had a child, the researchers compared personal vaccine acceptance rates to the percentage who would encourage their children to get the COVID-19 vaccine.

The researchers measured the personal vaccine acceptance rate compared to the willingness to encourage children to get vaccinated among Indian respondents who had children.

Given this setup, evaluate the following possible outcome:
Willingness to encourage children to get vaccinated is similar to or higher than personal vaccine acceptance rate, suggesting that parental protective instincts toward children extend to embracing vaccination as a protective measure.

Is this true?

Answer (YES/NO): NO